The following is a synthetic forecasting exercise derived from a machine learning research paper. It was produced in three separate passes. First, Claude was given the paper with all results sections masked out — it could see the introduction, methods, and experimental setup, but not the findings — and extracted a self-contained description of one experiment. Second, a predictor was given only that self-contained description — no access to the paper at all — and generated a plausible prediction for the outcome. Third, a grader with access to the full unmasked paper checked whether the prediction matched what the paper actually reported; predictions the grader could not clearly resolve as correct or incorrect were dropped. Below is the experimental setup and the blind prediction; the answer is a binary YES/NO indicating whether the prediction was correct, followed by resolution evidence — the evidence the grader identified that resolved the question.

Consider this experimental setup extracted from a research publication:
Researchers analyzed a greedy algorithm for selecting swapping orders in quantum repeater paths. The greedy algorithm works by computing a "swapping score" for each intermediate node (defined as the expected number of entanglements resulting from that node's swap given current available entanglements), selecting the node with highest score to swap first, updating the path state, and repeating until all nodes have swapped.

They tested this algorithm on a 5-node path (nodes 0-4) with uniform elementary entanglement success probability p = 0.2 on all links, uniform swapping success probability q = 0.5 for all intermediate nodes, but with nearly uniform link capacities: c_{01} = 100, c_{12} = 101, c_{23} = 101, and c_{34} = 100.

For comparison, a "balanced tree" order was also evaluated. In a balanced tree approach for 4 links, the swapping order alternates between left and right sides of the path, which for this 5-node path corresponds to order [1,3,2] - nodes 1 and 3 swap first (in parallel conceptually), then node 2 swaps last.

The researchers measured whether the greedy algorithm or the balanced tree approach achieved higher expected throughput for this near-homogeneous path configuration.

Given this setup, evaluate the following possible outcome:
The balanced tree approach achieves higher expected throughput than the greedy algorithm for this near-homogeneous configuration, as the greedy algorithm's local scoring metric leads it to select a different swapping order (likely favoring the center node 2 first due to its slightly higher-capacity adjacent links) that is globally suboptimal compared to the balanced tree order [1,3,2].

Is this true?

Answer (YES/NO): YES